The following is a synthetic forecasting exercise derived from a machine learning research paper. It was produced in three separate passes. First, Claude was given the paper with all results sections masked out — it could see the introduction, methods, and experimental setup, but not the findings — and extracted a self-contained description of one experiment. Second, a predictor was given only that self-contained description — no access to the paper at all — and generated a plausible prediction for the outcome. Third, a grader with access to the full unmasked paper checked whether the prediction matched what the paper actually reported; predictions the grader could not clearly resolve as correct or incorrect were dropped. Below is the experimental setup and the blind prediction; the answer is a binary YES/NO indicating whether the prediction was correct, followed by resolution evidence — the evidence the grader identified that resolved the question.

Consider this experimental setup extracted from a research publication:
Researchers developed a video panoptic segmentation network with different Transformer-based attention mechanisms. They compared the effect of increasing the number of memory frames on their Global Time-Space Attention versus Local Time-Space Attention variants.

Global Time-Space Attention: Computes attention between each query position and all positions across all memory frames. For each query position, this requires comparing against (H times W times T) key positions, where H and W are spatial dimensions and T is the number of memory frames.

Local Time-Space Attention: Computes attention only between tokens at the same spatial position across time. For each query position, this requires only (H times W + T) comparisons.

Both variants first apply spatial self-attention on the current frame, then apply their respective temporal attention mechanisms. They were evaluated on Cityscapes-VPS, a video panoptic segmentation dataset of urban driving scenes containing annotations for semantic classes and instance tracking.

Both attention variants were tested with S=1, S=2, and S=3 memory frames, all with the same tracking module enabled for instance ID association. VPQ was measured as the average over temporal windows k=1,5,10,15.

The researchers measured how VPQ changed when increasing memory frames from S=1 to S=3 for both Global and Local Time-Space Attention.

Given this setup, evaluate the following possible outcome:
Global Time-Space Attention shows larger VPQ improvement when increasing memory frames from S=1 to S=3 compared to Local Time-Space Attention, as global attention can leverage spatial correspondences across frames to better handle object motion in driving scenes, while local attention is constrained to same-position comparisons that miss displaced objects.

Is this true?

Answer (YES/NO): NO